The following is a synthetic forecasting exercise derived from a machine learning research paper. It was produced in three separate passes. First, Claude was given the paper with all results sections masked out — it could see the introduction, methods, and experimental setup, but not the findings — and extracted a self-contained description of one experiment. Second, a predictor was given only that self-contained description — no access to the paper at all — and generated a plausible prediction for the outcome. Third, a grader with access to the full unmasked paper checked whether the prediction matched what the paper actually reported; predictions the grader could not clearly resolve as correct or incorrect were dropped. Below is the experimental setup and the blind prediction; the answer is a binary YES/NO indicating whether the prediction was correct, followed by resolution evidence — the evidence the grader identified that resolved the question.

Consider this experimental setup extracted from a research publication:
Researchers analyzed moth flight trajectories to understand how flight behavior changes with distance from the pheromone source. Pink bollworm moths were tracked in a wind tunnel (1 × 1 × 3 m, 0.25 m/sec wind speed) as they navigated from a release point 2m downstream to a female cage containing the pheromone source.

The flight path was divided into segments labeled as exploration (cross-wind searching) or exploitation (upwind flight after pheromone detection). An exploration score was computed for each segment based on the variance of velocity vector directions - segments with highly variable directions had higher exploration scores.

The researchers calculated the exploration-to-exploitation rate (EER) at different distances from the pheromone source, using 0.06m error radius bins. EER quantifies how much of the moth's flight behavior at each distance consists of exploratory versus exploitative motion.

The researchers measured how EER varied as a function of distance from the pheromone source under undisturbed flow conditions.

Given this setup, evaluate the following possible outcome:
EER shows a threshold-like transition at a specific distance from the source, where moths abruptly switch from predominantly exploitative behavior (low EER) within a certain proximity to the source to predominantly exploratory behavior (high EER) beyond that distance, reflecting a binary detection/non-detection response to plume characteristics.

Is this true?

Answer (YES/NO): NO